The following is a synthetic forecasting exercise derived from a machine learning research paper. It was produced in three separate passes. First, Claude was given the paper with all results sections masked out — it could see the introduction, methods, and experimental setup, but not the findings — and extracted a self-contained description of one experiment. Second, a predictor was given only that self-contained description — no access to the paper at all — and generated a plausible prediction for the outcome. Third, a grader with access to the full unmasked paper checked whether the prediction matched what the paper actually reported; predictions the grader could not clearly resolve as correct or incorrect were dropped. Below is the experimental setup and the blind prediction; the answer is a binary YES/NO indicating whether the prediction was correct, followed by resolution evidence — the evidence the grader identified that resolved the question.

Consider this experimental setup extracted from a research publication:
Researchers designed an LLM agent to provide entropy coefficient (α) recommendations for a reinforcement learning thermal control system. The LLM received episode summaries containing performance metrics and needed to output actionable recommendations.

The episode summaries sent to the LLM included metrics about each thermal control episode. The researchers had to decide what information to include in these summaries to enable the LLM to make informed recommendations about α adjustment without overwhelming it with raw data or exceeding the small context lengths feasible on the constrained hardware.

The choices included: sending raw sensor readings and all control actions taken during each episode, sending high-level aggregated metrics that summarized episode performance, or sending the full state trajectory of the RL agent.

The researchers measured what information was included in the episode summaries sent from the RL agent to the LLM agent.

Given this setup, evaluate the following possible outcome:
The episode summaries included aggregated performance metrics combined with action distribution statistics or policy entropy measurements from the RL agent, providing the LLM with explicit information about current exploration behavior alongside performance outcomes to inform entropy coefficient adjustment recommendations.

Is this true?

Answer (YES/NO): NO